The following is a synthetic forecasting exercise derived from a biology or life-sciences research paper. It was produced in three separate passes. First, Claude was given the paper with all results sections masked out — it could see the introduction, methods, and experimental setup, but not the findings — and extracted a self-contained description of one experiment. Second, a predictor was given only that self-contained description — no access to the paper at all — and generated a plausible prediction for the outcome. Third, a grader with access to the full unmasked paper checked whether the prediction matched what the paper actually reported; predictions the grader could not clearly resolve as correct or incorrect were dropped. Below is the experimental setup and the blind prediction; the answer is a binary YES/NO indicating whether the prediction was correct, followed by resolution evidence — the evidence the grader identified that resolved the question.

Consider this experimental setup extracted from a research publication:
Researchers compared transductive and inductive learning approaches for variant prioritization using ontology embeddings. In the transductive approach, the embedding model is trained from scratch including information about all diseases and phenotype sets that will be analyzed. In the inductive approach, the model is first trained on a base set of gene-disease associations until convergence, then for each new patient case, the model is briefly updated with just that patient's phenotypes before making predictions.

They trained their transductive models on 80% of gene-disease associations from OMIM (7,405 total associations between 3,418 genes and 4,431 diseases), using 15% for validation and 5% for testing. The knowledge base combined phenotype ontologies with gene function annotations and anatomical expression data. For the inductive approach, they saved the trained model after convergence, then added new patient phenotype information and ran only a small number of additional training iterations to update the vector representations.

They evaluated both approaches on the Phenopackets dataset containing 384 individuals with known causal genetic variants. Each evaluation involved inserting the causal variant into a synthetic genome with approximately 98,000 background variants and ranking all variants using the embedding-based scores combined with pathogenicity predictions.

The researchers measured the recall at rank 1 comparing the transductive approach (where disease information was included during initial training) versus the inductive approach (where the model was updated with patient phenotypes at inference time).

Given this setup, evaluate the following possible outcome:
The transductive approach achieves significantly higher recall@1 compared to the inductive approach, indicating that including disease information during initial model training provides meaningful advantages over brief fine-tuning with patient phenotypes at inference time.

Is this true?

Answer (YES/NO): YES